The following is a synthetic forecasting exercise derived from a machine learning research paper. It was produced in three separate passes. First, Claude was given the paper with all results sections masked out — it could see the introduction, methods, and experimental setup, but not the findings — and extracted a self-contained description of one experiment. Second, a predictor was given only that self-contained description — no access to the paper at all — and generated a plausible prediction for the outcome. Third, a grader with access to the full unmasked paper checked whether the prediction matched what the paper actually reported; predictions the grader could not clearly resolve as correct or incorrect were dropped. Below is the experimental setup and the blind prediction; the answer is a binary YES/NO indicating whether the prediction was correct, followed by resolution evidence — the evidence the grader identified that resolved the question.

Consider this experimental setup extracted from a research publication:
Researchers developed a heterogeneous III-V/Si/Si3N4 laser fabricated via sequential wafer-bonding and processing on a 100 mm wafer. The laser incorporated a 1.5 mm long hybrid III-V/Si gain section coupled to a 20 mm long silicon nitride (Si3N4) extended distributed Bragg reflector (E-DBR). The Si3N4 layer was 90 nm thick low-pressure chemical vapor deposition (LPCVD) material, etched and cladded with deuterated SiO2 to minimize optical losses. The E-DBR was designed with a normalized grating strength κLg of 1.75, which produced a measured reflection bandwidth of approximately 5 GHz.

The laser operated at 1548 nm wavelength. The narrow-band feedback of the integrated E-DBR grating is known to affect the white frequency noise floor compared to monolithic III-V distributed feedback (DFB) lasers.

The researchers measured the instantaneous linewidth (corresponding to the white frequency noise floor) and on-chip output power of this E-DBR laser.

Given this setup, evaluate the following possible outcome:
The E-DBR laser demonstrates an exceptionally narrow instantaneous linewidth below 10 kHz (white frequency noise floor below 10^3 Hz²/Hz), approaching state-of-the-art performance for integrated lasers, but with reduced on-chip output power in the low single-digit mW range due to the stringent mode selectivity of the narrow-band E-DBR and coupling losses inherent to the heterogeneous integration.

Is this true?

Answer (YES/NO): NO